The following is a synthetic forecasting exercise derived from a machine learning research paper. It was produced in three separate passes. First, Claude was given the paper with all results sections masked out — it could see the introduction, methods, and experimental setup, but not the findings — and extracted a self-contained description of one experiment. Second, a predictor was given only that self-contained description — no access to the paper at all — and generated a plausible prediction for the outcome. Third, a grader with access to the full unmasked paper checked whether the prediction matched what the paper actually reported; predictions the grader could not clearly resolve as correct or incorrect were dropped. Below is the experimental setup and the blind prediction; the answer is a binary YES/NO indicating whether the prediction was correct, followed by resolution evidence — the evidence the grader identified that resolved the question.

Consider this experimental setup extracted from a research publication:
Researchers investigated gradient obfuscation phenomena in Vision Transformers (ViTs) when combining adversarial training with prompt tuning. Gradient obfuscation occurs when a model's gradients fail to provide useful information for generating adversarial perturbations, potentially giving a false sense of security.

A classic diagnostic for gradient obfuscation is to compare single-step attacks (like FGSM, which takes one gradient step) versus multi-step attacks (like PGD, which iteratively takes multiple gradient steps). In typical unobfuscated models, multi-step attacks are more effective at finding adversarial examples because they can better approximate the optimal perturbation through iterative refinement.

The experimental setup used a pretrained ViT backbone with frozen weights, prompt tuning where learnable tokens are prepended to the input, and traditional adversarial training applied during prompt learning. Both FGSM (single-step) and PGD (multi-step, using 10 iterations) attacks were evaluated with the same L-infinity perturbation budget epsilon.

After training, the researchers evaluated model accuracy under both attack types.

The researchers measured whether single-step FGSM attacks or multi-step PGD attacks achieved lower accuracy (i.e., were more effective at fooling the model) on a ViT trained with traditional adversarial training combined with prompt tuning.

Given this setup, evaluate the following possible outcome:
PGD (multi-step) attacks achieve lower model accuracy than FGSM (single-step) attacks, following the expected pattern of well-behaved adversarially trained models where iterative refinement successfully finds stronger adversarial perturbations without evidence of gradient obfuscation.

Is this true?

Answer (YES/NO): NO